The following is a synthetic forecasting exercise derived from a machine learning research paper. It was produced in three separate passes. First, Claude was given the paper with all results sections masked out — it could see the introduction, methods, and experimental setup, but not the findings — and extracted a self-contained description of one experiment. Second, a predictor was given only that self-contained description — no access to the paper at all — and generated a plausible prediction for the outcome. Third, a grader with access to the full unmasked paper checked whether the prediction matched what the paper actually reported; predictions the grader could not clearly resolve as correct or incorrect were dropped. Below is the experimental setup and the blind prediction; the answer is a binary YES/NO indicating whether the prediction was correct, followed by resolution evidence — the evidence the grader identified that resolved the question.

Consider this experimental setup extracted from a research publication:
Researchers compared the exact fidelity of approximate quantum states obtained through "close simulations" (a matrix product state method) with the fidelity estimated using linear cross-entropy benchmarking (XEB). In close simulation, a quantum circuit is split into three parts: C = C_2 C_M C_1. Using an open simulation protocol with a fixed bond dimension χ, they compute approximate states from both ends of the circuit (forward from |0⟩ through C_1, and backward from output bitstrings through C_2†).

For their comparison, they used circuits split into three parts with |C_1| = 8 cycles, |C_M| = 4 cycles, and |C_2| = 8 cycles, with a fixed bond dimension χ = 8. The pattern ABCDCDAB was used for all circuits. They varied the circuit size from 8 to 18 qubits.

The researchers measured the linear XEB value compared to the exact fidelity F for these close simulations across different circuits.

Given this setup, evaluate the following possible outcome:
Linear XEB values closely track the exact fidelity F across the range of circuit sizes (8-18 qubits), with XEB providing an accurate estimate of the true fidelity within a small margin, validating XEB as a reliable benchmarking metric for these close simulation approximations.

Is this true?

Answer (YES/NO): YES